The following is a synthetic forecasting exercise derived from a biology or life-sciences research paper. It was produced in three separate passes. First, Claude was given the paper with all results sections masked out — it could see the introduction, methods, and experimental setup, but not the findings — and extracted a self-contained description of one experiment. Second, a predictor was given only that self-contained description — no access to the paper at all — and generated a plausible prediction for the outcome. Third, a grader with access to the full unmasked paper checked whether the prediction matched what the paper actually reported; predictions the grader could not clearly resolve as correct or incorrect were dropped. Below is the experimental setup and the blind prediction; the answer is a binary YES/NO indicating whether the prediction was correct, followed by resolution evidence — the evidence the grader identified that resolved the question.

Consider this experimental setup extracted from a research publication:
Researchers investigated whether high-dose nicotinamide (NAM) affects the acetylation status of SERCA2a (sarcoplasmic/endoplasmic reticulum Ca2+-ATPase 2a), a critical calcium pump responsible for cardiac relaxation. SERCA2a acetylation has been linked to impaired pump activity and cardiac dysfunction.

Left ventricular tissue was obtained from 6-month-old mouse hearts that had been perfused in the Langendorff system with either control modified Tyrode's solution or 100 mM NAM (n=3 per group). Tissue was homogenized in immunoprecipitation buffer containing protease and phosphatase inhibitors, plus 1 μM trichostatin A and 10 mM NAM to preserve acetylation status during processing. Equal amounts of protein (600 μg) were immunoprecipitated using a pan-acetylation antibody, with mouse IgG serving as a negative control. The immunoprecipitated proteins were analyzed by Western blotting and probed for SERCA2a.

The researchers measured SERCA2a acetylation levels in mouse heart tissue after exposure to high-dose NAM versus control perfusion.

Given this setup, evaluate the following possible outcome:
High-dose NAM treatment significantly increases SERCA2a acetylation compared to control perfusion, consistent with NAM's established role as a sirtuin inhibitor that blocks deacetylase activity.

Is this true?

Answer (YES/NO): NO